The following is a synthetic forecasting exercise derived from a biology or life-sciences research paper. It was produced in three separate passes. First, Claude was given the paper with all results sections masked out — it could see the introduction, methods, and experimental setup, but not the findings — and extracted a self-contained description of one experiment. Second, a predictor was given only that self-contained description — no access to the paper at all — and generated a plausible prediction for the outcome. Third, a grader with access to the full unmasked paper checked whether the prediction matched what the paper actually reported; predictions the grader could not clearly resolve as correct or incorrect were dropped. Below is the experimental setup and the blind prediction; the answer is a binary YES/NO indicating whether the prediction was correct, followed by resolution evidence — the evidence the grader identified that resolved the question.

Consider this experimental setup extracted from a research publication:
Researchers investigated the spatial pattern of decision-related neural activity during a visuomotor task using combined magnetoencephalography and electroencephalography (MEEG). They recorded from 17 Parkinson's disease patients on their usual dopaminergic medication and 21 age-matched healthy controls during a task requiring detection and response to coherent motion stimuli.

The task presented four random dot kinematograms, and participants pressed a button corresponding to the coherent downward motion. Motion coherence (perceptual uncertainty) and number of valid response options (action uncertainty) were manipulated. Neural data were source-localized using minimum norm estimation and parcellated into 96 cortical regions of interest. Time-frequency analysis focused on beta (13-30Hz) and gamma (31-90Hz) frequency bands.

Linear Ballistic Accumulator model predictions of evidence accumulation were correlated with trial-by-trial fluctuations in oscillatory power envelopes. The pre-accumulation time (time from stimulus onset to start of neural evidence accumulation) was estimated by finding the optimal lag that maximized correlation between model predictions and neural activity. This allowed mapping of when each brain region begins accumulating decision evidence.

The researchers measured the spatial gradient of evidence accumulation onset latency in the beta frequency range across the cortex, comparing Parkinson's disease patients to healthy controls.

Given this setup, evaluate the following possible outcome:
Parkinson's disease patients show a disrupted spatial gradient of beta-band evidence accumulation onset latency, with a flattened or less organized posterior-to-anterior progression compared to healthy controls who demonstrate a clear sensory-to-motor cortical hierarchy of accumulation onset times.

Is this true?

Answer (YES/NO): YES